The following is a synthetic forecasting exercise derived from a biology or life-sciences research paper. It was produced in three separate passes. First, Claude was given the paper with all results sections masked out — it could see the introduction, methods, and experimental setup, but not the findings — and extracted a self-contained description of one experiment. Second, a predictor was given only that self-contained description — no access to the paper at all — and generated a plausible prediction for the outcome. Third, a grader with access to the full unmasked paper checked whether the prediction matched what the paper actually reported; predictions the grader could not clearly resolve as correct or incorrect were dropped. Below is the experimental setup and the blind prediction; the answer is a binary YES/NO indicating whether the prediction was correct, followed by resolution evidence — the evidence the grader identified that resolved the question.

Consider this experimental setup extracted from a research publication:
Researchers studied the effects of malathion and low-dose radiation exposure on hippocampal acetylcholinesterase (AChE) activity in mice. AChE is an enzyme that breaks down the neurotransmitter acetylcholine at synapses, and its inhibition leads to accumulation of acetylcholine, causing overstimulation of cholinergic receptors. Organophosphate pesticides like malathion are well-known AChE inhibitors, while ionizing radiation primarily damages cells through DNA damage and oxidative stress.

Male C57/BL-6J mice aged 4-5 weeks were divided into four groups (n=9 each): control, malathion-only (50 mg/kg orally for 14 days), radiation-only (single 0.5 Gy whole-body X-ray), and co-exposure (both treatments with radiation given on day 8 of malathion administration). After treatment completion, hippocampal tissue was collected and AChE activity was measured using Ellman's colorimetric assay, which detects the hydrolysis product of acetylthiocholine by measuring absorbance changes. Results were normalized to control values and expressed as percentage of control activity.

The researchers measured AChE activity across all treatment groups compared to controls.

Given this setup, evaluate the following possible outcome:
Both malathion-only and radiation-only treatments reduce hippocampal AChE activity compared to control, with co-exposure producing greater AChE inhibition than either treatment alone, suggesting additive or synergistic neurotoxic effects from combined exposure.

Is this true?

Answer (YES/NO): NO